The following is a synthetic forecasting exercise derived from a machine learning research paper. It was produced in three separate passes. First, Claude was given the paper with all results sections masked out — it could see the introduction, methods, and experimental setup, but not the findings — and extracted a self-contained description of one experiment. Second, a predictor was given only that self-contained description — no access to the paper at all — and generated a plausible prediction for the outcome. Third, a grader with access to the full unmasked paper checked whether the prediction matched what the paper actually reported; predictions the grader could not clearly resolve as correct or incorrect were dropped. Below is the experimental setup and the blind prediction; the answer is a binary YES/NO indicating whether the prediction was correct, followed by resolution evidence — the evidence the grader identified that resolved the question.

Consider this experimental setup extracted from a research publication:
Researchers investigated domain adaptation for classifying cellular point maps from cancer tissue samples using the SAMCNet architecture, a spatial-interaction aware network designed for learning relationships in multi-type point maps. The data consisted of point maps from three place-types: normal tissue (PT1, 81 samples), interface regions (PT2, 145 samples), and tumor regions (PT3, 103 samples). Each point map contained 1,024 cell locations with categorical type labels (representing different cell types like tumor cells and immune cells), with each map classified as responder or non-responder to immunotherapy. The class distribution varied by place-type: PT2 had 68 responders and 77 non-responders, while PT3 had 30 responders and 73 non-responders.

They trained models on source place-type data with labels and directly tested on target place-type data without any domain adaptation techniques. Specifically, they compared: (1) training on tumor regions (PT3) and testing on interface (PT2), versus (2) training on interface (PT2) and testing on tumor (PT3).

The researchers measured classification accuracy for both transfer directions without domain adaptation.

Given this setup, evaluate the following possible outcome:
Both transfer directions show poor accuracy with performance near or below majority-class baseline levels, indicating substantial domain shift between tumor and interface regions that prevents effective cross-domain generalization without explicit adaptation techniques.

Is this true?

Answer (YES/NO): YES